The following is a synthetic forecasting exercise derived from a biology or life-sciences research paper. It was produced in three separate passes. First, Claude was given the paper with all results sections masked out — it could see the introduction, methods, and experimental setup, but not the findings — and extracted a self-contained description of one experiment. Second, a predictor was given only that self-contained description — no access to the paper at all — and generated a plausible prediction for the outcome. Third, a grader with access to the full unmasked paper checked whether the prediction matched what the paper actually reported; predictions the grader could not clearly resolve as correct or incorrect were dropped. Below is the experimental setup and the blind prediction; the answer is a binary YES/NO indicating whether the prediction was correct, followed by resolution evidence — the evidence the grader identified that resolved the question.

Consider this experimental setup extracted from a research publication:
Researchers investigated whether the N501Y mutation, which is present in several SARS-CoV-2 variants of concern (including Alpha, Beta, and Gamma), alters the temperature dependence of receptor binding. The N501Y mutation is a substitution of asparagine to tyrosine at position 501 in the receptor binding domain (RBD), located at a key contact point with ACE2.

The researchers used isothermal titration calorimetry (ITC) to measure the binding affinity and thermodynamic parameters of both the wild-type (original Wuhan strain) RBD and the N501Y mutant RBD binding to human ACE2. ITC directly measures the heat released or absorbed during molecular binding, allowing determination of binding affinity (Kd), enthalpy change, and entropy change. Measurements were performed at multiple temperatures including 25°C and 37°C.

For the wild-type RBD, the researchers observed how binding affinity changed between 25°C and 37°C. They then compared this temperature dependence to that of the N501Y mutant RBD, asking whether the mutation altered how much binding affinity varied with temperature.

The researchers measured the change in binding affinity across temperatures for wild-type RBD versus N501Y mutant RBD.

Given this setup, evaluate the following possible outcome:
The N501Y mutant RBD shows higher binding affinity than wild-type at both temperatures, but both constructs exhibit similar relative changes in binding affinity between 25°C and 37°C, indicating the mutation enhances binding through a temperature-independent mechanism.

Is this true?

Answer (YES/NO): NO